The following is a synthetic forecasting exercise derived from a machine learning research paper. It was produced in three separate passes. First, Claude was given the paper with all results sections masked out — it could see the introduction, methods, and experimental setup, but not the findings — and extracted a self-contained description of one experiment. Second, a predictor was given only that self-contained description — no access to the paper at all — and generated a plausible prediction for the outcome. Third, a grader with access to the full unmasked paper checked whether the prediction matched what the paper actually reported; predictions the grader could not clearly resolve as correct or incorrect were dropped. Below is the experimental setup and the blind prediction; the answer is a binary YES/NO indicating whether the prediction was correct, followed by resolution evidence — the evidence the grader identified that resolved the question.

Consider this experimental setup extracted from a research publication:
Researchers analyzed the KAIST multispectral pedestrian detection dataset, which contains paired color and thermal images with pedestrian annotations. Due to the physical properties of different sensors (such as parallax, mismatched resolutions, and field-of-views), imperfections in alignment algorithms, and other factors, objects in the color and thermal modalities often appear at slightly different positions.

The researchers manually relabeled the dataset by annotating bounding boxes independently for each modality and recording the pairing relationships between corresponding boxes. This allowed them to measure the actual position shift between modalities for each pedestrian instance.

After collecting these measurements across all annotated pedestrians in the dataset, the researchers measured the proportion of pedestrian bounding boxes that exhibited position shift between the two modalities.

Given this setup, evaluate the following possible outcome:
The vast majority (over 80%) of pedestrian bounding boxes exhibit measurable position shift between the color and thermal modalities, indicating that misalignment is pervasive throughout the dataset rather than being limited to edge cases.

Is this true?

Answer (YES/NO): NO